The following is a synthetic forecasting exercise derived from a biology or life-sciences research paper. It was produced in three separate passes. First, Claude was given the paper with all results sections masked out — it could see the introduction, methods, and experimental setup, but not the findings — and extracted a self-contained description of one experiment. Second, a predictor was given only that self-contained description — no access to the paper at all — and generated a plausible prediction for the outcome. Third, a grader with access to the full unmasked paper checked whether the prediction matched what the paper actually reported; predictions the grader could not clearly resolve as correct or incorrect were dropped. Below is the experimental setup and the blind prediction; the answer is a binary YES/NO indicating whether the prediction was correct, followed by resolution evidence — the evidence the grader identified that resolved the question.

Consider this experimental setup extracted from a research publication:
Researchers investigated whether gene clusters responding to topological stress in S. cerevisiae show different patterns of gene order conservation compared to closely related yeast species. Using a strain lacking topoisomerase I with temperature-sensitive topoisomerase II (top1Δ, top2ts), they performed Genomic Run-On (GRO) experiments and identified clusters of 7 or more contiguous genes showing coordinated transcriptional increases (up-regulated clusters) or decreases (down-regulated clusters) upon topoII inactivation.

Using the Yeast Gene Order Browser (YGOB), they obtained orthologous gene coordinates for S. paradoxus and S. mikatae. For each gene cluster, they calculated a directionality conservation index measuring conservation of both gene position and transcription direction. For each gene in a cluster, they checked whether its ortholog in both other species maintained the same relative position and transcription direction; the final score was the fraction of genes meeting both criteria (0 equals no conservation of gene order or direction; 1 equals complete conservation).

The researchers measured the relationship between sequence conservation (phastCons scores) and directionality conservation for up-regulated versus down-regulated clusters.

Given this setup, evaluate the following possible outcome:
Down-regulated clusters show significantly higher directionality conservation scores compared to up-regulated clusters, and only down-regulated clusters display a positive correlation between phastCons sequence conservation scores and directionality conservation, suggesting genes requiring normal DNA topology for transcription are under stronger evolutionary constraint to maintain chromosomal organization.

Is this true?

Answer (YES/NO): NO